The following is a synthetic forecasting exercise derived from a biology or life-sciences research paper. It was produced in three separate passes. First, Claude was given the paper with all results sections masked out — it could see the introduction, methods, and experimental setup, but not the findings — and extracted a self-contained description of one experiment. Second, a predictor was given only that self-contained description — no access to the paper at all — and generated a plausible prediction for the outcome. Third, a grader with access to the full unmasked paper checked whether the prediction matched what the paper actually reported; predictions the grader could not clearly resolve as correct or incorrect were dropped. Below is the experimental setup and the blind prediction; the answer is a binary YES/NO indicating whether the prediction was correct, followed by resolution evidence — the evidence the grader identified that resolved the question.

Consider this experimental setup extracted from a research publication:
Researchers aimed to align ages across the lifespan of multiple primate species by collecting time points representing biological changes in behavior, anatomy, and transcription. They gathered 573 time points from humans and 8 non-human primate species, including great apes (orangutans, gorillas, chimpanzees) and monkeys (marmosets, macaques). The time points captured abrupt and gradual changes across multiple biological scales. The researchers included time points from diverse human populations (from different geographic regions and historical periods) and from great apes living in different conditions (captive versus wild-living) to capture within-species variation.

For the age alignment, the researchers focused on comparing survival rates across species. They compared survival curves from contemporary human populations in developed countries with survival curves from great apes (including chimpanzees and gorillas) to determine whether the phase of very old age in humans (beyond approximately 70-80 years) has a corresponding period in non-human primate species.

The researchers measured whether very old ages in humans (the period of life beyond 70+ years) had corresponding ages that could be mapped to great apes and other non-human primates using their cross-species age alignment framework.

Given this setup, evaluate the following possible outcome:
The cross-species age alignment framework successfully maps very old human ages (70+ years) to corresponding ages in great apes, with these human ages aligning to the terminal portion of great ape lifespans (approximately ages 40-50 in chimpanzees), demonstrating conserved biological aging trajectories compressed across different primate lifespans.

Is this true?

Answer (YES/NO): NO